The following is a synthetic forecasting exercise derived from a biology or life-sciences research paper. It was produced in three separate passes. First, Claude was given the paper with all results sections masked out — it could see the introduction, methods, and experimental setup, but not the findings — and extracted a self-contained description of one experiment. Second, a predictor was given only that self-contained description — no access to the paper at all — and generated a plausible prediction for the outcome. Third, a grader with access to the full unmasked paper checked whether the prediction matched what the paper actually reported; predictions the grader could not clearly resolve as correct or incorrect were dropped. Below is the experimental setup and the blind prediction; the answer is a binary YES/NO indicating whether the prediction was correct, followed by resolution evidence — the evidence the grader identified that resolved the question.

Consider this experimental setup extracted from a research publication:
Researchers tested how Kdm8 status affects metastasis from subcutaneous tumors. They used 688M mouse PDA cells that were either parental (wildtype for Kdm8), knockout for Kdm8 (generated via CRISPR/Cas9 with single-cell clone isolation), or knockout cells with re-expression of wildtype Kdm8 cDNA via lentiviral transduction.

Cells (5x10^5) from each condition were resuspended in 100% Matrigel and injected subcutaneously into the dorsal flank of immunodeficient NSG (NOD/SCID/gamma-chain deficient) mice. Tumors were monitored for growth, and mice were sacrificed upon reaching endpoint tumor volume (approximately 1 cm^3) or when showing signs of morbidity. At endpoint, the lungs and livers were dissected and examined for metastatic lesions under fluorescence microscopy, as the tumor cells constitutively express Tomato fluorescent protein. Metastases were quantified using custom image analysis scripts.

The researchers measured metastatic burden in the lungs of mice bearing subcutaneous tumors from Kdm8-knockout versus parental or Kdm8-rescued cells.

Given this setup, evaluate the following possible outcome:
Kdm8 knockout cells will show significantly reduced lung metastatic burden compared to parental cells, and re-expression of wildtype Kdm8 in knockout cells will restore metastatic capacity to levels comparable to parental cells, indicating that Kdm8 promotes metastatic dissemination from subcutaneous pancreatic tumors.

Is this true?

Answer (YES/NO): NO